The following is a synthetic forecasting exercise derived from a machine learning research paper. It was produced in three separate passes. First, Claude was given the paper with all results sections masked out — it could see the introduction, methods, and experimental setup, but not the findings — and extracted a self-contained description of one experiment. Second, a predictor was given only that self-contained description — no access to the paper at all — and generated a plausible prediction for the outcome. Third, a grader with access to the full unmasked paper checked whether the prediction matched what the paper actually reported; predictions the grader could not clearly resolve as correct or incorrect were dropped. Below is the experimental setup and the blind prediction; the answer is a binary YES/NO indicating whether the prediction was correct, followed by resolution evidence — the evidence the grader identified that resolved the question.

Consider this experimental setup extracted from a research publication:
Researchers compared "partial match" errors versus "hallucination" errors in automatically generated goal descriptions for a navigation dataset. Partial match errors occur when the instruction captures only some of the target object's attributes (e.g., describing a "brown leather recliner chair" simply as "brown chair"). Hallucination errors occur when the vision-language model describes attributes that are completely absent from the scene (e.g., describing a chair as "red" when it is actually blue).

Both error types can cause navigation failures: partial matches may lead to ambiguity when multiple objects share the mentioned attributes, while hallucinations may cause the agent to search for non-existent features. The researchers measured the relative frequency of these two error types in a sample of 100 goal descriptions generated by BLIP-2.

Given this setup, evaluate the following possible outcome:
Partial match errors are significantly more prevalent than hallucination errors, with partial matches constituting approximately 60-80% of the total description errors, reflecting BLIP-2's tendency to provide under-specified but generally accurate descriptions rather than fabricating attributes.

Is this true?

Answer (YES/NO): NO